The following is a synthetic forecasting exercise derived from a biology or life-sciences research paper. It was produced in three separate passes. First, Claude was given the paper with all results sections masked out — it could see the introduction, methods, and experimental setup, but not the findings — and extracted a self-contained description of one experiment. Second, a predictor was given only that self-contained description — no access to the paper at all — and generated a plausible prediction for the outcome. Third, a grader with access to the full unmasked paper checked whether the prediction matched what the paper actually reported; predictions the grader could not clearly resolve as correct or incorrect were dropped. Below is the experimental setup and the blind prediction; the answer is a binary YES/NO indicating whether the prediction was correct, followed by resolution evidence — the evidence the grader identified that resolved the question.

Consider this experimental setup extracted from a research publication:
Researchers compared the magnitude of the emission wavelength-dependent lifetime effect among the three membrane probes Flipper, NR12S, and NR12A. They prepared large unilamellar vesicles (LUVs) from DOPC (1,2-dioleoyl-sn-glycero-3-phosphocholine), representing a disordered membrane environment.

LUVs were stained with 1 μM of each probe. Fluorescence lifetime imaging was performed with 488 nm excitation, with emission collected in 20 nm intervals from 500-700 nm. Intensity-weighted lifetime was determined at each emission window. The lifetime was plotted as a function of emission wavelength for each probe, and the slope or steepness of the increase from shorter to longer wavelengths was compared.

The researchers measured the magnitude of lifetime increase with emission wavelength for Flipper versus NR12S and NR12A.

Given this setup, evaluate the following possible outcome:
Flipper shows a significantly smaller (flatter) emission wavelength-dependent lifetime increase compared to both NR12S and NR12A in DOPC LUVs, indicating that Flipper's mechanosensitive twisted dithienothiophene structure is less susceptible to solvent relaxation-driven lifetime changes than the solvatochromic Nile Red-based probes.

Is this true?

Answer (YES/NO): YES